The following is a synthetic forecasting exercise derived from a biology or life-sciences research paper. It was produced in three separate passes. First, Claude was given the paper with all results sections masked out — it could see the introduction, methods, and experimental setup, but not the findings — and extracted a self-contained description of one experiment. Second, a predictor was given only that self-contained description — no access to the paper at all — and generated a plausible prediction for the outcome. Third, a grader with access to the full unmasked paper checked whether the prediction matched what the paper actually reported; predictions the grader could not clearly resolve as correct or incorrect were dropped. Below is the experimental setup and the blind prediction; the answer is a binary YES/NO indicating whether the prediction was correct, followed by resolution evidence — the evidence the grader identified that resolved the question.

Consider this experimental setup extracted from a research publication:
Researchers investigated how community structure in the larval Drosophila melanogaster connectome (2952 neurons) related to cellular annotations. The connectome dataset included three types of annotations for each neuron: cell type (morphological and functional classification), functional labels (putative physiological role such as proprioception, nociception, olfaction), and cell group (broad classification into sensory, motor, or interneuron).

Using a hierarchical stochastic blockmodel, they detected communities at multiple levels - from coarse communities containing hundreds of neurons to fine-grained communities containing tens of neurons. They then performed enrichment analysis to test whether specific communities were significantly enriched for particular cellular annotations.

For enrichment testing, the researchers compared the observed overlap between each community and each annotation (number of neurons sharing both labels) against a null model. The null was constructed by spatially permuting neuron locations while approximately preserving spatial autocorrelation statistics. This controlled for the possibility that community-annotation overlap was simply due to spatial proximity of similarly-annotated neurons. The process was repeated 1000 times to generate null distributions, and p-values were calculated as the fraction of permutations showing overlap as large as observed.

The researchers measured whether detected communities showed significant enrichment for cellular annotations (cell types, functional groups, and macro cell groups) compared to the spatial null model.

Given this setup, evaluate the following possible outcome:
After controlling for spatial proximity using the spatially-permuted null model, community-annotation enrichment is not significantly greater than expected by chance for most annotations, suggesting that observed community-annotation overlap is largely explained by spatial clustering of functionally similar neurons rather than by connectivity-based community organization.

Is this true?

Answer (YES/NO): NO